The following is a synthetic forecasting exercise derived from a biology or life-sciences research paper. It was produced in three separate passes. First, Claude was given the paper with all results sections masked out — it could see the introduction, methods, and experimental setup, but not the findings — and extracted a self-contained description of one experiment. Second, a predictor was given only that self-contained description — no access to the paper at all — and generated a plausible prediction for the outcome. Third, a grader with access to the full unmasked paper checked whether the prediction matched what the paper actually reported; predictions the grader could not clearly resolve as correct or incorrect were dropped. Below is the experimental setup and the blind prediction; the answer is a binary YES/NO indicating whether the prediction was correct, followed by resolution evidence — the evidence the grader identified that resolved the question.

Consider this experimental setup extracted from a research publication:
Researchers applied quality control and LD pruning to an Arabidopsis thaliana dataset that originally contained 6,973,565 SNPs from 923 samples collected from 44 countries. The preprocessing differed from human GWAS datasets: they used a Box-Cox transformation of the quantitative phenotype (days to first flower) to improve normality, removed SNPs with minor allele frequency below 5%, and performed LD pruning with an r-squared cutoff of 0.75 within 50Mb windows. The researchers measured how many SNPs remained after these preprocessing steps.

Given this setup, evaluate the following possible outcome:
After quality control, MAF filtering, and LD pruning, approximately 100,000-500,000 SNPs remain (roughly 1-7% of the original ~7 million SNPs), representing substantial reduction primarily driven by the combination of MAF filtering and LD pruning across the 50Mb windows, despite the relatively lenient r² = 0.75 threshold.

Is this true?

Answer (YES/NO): NO